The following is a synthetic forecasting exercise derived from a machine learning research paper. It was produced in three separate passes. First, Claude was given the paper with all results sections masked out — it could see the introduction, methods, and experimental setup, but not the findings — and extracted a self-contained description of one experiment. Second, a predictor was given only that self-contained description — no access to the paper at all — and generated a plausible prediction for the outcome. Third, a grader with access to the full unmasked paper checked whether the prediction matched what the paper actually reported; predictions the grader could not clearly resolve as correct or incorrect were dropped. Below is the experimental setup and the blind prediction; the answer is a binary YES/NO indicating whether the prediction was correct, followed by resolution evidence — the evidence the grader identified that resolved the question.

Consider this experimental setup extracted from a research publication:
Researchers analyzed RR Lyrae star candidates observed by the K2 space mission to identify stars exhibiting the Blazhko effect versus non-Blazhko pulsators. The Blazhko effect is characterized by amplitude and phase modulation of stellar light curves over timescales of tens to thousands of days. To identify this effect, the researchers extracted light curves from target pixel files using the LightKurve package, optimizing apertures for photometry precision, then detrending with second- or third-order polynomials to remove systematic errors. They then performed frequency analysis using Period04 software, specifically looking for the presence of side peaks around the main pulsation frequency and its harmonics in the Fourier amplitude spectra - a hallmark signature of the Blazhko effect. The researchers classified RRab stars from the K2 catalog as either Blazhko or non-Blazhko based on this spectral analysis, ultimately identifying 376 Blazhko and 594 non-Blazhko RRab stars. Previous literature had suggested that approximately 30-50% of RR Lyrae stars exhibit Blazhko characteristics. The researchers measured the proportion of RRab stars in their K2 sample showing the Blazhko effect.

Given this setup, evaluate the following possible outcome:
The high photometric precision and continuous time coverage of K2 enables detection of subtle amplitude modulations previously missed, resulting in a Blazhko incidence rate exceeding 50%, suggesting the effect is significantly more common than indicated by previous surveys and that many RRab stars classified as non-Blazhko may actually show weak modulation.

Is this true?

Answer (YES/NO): NO